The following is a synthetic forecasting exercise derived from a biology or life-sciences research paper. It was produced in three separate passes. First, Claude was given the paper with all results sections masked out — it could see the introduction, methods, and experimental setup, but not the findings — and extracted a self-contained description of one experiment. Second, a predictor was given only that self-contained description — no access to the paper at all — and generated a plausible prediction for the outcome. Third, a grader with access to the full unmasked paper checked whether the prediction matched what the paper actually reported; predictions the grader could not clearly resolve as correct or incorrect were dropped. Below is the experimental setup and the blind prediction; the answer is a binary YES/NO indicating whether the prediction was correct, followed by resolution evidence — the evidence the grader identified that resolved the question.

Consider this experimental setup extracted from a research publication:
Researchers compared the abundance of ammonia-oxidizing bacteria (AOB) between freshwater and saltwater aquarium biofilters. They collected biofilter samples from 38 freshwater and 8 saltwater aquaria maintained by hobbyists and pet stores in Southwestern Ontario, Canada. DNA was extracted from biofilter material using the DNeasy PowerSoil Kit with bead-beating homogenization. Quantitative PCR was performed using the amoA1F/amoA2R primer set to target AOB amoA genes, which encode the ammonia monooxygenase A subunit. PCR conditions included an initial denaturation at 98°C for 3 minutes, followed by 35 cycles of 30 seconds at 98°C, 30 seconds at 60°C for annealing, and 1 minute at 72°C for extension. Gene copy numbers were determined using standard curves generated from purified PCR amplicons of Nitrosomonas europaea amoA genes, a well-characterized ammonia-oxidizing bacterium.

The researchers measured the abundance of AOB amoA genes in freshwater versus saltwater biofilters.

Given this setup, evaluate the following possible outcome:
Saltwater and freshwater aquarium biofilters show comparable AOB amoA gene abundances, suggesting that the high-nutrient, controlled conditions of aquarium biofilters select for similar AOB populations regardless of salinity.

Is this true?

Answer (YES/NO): NO